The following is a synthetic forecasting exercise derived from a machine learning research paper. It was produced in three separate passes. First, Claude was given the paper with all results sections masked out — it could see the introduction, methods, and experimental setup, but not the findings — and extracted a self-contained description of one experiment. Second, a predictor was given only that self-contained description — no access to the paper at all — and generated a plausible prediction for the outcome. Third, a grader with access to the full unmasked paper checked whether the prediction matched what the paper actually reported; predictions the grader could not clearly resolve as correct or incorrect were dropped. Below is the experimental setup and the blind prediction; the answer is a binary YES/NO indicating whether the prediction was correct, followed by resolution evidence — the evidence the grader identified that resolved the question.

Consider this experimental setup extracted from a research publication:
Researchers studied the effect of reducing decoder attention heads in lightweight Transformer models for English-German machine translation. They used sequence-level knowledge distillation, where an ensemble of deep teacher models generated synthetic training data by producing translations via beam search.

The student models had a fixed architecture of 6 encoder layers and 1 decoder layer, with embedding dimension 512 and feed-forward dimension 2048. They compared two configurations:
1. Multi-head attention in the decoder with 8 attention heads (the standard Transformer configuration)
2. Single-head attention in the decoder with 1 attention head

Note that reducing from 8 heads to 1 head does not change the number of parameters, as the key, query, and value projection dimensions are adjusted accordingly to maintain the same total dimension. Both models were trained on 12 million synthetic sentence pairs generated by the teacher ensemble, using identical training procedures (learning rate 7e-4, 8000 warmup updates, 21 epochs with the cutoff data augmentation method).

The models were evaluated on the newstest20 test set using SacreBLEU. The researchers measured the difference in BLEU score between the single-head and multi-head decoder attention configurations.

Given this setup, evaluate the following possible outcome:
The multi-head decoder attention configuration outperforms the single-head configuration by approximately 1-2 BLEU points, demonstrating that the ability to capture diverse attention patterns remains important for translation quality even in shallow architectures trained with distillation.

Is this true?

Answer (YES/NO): NO